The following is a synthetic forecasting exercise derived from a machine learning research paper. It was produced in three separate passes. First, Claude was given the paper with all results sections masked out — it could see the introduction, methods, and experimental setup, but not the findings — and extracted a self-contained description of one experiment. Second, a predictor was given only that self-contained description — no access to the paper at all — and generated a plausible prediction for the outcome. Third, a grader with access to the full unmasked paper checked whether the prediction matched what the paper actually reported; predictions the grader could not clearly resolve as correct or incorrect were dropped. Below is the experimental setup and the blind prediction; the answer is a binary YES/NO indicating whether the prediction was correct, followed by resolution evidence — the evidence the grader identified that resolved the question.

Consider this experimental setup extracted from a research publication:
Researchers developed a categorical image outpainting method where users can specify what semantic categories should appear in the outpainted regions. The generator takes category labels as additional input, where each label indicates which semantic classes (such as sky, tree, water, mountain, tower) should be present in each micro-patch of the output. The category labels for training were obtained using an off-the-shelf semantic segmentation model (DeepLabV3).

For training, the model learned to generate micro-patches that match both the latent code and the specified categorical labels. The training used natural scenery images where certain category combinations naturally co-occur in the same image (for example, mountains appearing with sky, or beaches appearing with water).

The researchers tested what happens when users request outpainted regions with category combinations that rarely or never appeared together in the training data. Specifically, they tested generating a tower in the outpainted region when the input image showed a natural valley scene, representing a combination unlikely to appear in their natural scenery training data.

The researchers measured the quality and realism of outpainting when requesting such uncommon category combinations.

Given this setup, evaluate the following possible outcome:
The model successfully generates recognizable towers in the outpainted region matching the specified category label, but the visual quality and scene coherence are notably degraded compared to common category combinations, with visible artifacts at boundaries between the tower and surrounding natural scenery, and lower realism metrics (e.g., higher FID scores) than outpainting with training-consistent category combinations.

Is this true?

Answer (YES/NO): NO